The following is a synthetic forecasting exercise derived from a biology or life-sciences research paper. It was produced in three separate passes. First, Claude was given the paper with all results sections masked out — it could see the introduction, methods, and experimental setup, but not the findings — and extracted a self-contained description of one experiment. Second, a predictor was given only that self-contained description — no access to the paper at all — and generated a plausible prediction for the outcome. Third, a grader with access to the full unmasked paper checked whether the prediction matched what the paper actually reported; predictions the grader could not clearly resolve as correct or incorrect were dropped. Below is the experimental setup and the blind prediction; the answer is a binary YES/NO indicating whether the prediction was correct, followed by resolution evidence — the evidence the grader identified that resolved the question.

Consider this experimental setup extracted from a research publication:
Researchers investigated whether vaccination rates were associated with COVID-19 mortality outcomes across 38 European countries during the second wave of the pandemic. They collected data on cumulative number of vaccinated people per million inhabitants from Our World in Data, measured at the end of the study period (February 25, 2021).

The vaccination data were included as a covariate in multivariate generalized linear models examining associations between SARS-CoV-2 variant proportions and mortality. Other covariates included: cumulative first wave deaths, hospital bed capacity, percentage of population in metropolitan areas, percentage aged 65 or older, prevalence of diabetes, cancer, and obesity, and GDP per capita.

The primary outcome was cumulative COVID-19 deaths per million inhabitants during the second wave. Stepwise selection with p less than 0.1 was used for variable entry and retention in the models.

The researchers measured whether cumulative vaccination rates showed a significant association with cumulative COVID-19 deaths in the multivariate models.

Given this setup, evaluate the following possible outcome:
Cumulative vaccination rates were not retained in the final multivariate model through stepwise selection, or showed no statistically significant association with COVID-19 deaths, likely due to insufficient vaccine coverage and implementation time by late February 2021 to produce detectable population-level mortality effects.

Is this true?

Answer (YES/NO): YES